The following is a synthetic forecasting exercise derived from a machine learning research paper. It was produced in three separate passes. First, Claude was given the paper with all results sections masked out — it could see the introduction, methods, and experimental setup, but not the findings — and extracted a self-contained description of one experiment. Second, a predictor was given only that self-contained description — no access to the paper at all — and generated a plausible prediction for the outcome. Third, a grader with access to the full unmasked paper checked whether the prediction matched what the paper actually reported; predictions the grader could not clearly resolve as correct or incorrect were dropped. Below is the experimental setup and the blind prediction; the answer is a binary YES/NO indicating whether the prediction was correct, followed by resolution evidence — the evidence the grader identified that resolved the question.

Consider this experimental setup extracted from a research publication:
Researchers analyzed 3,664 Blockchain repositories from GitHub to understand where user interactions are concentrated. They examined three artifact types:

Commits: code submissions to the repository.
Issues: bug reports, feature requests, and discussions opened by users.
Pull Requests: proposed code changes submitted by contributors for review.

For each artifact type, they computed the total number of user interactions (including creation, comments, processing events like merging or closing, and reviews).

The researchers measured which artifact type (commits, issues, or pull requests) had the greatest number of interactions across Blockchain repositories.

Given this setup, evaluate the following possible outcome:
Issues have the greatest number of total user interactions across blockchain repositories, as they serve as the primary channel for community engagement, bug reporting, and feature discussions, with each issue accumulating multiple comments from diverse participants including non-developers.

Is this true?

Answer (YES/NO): YES